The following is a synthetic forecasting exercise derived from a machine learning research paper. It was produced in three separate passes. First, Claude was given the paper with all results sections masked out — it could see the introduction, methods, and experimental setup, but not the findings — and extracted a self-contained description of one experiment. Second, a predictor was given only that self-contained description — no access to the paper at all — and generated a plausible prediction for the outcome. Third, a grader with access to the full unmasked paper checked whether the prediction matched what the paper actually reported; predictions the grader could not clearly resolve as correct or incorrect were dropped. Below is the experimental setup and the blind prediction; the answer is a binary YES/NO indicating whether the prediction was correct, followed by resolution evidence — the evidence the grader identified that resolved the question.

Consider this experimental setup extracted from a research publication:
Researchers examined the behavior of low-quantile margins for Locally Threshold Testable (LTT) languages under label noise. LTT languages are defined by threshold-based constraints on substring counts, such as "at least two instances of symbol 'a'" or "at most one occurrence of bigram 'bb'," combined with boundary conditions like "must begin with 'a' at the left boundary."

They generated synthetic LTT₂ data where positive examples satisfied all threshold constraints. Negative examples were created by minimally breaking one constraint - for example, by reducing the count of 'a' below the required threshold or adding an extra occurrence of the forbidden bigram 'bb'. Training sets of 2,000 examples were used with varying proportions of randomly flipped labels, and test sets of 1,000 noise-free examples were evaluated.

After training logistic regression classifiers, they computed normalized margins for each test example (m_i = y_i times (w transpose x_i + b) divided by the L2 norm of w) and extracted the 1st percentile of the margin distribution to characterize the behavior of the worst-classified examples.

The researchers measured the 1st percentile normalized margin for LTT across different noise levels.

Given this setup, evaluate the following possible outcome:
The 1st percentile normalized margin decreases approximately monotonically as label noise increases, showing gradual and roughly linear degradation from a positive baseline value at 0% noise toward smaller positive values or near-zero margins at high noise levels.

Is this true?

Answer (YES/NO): NO